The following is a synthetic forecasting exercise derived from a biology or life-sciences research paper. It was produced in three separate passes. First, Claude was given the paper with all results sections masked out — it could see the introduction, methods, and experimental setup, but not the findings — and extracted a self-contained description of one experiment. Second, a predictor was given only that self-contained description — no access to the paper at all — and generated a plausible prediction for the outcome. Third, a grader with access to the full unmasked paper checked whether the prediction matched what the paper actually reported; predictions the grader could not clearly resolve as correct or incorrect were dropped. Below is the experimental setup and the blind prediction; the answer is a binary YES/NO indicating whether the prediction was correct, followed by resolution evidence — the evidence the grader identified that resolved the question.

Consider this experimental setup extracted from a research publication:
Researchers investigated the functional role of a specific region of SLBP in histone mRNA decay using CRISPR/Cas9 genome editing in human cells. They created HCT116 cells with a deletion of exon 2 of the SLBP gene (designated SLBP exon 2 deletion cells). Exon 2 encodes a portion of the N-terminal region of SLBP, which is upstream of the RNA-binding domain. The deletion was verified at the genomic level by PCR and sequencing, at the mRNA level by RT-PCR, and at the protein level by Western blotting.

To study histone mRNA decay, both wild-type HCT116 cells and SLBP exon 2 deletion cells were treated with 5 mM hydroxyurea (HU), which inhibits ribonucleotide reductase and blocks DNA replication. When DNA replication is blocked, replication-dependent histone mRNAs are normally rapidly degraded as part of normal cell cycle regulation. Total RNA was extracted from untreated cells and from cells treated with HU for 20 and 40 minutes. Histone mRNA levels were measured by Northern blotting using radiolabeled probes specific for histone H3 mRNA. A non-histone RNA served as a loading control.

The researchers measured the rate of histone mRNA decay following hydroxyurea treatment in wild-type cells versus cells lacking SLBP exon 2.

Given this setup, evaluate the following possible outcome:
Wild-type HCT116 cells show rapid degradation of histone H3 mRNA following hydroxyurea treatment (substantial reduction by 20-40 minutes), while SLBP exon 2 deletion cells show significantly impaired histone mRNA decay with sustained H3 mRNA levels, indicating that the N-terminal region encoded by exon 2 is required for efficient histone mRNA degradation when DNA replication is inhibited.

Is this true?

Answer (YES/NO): YES